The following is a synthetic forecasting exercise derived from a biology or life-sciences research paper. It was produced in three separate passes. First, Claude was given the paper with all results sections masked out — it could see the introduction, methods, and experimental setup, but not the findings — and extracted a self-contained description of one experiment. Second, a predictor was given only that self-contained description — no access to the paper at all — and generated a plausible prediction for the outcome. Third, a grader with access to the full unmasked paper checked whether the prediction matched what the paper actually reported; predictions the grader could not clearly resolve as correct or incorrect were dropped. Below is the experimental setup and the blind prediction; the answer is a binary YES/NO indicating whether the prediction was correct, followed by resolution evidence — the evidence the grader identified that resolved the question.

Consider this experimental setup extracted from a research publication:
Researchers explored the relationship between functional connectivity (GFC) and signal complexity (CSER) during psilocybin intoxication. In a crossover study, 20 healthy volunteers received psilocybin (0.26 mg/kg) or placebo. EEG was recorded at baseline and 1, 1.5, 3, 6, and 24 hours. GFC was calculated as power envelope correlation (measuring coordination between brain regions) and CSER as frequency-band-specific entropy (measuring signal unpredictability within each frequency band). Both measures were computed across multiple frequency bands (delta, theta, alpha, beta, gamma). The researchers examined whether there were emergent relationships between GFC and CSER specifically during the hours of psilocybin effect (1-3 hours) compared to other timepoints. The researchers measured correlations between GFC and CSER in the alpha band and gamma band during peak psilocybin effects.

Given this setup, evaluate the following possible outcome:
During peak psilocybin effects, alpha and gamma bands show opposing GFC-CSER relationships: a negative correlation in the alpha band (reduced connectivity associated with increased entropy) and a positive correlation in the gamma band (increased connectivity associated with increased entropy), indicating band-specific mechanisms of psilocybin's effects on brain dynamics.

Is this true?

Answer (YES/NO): NO